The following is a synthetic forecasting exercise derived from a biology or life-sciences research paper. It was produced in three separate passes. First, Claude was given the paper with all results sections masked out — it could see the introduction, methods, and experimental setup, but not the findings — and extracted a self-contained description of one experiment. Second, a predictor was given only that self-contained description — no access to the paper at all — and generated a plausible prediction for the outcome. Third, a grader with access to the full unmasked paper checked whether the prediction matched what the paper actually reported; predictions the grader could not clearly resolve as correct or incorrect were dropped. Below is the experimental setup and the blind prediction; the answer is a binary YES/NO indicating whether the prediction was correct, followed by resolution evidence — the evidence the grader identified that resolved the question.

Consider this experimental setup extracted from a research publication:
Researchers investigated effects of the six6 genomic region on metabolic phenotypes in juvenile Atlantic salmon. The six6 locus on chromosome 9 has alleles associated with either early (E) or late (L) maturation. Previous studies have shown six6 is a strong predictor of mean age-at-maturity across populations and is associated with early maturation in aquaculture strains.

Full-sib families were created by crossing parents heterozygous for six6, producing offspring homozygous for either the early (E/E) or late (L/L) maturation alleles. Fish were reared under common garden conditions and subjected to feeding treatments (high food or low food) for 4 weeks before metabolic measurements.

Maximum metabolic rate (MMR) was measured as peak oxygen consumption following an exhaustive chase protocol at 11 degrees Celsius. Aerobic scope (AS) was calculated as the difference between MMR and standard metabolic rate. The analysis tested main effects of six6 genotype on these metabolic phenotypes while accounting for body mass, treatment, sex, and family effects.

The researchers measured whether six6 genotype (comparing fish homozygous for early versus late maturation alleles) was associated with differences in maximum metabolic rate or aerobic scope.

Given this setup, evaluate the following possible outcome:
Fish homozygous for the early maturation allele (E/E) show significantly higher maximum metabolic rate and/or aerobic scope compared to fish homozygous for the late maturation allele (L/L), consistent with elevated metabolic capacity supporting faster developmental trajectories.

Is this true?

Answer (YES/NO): NO